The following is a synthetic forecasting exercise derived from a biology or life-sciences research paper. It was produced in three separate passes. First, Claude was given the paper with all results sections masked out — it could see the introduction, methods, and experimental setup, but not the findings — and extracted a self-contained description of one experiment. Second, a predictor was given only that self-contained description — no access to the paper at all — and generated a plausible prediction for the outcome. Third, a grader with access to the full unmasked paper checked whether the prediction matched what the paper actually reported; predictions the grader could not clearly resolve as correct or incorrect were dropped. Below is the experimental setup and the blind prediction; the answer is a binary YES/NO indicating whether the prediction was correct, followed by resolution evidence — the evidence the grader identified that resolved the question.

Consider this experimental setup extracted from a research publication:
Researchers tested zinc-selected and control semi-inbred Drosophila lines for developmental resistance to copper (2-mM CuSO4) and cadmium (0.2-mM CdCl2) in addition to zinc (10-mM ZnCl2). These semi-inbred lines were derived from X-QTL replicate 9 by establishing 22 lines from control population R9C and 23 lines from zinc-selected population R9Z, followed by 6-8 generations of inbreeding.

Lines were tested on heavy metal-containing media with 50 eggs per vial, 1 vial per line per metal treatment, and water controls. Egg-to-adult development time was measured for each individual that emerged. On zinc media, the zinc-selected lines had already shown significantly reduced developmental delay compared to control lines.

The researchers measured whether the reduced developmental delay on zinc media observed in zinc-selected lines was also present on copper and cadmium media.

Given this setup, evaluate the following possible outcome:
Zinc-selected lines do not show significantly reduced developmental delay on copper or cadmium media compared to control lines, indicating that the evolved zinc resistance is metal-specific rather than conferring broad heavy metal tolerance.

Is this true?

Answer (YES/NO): YES